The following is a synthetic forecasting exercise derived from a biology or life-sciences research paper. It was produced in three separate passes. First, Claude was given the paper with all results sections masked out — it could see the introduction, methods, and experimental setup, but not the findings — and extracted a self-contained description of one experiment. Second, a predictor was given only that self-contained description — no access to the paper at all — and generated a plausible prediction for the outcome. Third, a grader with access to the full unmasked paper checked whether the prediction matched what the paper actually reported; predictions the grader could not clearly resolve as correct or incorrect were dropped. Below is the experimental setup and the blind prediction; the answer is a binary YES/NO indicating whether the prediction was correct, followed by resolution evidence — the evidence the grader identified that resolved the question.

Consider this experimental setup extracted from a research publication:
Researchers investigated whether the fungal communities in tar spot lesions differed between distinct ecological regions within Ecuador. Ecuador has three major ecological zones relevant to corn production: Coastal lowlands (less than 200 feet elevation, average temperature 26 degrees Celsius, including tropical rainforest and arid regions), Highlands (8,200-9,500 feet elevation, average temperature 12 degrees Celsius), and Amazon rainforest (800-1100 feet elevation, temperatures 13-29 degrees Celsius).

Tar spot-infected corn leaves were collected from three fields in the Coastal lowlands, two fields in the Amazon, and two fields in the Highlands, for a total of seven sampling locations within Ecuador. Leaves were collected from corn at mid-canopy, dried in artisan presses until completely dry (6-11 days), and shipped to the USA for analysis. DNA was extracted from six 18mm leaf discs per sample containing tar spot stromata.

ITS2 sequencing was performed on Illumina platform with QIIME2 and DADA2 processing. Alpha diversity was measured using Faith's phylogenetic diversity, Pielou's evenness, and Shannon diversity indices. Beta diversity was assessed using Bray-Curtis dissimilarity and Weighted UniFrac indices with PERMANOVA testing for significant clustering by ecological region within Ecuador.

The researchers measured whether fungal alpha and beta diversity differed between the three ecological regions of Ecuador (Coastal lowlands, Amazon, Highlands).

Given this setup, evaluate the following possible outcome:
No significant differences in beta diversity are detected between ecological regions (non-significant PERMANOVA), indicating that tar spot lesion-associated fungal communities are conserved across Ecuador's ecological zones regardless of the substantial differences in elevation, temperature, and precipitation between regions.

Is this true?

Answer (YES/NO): NO